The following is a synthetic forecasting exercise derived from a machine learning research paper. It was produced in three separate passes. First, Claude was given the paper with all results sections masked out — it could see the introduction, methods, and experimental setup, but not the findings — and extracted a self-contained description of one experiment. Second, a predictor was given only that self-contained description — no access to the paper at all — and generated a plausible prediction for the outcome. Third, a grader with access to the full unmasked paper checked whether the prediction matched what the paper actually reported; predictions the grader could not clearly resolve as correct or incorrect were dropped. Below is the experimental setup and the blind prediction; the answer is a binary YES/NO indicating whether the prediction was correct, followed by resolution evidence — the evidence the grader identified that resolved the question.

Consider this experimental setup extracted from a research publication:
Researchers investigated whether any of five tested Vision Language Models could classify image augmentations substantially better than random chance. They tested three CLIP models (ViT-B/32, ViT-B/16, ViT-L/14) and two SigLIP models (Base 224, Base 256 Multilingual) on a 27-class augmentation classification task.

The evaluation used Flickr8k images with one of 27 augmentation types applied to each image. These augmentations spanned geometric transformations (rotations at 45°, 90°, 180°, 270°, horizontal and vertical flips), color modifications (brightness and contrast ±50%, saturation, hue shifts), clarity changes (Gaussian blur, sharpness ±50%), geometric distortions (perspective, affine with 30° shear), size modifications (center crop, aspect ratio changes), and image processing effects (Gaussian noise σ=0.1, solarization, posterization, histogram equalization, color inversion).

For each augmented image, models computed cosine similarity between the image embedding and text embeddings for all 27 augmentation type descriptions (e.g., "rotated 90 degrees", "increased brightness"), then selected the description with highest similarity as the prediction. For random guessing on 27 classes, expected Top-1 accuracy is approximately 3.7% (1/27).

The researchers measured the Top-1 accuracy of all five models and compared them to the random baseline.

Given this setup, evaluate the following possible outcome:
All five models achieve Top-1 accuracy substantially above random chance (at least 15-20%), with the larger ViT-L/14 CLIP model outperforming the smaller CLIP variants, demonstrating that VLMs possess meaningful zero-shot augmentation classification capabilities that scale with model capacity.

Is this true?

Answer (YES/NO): NO